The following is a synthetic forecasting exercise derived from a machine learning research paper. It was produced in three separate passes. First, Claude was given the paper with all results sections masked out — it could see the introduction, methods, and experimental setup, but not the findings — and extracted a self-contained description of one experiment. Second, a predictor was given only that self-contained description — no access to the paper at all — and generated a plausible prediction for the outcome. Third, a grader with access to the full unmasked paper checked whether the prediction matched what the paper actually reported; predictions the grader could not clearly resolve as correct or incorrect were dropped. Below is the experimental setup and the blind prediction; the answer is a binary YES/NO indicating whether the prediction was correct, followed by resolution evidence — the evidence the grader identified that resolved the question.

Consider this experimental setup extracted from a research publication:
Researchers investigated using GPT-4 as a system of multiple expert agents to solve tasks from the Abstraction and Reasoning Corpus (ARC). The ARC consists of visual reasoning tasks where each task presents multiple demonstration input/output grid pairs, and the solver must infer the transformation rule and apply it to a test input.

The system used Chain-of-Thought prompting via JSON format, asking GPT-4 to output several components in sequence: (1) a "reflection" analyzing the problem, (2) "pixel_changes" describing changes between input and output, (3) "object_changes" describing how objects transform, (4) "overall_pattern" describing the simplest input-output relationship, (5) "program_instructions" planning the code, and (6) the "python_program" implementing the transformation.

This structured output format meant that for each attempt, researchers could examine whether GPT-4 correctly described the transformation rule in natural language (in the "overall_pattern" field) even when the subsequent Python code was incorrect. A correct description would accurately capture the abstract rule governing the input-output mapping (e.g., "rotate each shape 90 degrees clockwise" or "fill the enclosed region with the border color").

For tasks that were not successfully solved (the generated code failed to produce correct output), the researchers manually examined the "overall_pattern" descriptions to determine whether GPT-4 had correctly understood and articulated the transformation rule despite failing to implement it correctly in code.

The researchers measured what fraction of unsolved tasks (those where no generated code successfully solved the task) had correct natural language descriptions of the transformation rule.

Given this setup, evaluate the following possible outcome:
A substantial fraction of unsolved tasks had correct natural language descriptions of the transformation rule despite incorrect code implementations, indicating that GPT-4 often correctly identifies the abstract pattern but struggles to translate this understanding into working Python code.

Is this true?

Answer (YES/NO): NO